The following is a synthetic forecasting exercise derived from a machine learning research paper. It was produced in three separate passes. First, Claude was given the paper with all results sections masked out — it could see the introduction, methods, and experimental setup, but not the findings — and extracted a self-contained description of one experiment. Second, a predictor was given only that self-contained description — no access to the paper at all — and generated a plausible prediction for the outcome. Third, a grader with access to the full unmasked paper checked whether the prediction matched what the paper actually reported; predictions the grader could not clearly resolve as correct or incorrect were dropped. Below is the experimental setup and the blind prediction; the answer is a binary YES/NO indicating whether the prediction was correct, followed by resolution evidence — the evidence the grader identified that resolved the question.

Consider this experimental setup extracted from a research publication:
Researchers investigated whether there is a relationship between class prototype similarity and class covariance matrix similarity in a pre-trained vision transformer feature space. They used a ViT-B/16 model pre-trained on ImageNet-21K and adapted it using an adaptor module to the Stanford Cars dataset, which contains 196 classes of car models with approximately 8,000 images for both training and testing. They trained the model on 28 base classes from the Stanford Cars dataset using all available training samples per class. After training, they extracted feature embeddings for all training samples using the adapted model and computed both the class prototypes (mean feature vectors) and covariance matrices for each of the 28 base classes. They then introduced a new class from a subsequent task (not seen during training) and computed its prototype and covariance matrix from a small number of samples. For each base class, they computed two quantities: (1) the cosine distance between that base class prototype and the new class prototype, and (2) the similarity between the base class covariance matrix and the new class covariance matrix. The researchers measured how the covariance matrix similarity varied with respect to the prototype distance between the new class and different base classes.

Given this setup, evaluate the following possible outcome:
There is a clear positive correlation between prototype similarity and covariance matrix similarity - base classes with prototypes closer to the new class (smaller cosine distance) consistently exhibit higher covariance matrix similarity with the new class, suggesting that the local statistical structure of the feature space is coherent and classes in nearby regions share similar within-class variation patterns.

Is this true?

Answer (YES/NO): YES